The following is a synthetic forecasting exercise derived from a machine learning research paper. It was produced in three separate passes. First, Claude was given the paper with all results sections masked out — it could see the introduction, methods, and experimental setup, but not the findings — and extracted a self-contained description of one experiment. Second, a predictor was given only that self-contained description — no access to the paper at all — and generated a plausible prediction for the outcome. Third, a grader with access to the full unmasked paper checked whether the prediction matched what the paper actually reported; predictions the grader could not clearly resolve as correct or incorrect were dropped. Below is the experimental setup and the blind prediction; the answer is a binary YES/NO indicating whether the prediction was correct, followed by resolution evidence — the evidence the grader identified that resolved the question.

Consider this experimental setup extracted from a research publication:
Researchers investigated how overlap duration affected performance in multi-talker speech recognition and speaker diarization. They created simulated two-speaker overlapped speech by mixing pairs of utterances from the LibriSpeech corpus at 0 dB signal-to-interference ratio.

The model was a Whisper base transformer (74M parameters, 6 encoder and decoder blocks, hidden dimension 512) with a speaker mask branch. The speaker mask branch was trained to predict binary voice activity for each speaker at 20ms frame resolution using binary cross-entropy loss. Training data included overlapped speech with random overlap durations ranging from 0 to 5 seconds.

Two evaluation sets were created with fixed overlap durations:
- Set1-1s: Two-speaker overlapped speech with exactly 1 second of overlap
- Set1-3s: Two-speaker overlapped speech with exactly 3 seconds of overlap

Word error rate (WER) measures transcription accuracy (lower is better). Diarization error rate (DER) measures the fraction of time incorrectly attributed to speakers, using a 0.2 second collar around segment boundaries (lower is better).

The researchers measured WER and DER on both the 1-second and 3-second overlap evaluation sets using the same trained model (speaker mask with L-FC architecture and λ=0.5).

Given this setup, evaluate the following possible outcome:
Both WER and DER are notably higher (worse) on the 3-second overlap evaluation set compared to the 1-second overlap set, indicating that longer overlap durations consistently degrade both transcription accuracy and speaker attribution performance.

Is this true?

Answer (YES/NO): NO